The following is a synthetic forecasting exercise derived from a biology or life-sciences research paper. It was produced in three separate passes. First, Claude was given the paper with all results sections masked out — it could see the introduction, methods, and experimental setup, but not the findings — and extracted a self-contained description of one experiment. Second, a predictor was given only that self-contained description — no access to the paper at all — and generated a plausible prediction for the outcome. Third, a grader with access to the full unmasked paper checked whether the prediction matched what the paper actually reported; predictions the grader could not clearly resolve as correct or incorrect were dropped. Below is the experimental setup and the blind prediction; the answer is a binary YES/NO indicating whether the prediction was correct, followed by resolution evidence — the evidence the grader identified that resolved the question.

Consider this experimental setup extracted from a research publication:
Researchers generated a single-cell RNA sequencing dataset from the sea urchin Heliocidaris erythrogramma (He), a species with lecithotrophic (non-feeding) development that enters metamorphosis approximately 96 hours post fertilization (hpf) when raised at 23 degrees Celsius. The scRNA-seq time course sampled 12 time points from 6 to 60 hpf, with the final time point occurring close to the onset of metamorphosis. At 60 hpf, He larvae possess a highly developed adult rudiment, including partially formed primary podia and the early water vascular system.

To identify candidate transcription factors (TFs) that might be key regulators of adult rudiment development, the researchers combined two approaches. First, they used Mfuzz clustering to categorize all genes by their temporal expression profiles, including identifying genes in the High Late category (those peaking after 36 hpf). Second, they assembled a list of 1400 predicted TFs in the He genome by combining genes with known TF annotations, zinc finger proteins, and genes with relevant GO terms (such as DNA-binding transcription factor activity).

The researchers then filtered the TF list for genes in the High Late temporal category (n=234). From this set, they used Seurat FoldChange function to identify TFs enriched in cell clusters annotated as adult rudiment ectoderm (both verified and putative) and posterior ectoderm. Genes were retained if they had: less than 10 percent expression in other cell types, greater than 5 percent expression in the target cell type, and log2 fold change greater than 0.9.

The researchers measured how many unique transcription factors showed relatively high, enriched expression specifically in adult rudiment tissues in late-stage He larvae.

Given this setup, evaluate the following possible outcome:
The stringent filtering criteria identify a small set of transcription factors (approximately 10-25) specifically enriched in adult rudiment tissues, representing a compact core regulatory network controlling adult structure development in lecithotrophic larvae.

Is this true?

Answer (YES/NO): NO